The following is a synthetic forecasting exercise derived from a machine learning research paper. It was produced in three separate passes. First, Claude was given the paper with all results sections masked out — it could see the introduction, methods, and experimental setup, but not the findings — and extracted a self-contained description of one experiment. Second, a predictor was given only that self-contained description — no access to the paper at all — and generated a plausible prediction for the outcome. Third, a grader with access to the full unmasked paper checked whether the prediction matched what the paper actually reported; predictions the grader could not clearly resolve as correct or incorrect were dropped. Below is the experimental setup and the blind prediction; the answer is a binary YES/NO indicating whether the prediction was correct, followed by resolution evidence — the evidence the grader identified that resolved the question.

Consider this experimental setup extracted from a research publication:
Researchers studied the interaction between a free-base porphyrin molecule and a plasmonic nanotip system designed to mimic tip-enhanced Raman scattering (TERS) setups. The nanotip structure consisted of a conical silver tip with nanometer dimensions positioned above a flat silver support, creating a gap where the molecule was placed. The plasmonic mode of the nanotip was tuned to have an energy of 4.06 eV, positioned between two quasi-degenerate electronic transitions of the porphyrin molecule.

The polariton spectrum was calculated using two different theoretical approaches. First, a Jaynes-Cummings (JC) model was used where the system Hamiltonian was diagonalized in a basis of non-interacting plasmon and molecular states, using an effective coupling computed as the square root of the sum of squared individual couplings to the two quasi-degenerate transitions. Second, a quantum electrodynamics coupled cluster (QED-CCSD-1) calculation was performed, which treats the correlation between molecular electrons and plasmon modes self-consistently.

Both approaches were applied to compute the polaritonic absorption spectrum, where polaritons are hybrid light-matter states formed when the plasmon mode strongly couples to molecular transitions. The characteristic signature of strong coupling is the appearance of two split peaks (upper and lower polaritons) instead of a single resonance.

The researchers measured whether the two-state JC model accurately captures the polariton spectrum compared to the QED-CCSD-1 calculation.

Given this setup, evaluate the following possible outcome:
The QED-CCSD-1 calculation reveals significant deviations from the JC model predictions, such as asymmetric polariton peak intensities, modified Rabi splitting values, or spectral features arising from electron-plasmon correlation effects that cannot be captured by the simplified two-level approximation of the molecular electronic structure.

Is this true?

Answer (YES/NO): YES